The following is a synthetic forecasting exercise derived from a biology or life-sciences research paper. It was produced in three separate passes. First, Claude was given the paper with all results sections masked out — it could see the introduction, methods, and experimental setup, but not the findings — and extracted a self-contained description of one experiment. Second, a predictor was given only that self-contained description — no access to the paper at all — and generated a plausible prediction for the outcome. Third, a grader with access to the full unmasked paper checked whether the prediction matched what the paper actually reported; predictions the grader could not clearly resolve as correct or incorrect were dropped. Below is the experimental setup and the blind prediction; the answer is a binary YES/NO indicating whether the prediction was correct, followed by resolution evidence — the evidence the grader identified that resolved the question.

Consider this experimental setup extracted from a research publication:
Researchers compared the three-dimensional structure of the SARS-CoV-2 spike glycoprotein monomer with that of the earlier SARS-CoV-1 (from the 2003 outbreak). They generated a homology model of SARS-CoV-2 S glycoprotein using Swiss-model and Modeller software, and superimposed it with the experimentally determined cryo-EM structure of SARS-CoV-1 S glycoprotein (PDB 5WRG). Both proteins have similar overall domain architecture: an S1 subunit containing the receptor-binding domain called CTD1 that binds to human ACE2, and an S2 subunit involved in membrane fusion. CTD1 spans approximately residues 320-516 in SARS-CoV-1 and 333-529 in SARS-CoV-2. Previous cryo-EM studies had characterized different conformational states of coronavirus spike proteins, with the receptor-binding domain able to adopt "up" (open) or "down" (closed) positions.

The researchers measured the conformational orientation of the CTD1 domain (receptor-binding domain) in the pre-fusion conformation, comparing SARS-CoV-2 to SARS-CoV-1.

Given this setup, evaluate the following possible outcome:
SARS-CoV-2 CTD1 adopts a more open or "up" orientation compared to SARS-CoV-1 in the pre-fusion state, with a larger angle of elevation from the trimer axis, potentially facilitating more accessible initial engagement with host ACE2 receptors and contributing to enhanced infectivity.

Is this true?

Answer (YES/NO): YES